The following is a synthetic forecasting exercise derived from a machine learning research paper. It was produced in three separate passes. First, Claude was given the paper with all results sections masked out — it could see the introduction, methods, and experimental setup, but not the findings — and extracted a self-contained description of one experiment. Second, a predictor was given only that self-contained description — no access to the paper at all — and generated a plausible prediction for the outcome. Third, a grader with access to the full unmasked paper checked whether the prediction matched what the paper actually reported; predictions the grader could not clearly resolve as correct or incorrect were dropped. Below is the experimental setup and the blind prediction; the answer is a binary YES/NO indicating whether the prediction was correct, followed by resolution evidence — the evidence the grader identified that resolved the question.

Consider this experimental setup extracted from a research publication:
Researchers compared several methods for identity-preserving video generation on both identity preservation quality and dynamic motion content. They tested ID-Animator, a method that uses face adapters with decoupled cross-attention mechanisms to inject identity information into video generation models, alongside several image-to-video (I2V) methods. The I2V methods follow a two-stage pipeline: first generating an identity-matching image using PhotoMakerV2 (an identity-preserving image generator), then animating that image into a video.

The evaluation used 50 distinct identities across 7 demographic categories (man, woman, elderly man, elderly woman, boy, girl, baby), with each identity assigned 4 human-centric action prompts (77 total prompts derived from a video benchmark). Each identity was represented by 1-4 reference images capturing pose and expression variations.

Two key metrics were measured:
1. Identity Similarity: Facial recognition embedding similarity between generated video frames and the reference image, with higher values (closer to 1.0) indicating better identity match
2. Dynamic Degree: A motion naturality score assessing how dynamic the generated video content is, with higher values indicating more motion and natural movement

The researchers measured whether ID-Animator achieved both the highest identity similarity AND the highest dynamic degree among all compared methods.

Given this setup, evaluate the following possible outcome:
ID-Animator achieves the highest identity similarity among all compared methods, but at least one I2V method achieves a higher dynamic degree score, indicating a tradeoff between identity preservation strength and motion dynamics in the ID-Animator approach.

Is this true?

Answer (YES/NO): YES